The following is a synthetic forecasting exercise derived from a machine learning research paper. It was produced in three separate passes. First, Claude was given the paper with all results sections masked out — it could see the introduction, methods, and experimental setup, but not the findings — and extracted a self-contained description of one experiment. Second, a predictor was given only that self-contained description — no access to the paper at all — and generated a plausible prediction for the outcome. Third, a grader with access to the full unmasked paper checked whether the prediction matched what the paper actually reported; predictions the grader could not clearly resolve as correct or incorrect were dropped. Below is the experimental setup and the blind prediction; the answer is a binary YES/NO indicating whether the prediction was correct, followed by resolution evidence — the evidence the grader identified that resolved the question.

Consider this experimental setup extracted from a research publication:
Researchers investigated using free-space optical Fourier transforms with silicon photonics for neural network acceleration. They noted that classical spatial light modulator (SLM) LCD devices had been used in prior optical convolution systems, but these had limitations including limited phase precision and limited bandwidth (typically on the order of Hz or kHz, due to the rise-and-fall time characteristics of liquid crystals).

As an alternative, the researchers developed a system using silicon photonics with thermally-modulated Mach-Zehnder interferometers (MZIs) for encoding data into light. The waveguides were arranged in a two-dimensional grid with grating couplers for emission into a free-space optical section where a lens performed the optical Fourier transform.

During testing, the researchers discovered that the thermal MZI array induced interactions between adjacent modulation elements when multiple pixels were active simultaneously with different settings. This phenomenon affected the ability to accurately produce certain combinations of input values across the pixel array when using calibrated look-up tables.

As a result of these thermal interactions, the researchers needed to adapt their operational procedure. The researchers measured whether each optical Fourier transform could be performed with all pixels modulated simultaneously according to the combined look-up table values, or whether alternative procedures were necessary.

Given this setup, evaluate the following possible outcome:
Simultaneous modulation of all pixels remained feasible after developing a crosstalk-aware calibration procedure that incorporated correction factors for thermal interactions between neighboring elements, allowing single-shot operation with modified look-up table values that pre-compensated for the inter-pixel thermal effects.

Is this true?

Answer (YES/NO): NO